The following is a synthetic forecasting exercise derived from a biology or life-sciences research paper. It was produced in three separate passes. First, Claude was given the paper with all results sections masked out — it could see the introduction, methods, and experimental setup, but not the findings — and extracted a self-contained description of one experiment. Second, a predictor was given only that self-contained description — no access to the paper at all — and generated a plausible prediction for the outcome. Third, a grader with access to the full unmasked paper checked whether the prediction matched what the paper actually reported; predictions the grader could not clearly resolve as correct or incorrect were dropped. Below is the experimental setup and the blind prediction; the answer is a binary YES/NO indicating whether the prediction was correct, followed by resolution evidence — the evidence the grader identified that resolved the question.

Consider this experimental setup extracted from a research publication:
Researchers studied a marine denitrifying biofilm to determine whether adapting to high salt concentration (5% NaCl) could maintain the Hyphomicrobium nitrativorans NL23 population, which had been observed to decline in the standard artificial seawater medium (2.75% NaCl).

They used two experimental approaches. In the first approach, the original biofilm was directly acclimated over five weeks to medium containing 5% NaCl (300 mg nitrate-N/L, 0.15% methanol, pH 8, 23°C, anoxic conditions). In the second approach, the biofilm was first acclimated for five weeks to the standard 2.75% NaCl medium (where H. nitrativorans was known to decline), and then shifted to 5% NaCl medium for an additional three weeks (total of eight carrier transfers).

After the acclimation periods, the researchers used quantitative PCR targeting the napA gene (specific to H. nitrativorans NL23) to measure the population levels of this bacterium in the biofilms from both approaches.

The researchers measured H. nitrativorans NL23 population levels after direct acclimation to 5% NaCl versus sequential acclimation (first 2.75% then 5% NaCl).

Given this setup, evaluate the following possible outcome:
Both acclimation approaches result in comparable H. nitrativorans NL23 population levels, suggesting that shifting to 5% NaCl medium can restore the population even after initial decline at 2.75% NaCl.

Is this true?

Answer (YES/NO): NO